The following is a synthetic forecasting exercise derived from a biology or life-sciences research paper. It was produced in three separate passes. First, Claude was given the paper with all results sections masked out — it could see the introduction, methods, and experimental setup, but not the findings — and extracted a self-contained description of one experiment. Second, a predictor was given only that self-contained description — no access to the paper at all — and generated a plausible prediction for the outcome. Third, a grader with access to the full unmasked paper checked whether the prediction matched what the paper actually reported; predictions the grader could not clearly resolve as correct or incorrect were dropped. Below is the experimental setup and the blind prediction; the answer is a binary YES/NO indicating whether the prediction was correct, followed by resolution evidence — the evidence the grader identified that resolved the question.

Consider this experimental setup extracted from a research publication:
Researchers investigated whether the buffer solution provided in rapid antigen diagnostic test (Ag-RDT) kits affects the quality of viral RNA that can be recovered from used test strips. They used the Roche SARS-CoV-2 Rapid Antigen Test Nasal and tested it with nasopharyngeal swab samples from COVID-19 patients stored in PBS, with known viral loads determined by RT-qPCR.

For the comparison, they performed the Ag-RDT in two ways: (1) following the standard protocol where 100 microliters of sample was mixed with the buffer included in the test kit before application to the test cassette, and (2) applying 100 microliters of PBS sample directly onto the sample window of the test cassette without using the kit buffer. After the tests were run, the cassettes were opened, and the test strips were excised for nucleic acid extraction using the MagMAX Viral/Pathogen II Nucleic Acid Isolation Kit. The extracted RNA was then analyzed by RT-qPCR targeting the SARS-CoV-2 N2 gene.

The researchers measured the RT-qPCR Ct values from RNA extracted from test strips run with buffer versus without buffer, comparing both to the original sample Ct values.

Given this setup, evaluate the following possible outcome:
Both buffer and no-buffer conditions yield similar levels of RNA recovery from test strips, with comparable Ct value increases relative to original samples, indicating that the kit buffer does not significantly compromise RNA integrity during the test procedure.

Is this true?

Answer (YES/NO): NO